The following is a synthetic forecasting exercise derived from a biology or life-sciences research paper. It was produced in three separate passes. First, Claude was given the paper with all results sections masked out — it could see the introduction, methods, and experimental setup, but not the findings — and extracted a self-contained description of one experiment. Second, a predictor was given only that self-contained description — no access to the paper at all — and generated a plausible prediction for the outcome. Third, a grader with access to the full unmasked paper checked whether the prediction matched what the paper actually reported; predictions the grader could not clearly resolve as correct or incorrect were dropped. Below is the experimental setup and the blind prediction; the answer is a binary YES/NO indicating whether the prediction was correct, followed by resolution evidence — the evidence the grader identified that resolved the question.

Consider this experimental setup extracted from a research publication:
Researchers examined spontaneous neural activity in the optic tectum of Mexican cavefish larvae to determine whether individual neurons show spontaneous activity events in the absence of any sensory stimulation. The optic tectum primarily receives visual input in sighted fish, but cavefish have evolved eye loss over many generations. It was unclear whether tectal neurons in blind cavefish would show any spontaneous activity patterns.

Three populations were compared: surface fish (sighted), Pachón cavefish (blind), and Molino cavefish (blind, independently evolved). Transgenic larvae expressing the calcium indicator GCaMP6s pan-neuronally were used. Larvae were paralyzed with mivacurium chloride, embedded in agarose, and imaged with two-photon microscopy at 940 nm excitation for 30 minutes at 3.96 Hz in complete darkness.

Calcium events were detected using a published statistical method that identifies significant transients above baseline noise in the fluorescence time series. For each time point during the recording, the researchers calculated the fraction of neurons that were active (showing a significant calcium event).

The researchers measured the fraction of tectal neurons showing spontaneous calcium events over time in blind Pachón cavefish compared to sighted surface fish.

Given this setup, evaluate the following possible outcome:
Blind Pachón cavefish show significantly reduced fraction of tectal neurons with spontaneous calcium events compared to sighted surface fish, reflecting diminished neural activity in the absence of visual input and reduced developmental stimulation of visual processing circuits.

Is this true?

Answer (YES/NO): NO